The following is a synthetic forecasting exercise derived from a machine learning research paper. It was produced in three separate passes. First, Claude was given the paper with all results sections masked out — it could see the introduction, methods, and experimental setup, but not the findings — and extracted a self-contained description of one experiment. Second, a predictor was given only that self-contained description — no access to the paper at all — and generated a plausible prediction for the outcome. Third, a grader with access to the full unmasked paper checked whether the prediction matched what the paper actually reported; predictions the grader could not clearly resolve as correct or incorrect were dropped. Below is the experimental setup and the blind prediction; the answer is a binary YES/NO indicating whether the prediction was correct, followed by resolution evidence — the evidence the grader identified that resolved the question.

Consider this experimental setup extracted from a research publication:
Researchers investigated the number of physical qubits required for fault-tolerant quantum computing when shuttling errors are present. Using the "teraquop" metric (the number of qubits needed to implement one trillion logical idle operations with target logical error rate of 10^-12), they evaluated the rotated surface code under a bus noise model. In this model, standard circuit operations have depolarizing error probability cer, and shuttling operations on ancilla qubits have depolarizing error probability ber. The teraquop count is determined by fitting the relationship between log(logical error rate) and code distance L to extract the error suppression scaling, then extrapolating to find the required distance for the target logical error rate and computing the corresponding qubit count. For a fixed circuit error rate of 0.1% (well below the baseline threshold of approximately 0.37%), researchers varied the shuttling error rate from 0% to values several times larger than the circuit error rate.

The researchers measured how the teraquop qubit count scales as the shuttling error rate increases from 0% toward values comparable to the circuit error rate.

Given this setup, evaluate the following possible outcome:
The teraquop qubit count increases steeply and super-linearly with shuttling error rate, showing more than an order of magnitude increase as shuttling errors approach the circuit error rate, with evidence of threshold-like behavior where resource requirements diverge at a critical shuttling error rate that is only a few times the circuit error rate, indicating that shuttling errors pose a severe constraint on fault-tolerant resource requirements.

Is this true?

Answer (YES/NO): NO